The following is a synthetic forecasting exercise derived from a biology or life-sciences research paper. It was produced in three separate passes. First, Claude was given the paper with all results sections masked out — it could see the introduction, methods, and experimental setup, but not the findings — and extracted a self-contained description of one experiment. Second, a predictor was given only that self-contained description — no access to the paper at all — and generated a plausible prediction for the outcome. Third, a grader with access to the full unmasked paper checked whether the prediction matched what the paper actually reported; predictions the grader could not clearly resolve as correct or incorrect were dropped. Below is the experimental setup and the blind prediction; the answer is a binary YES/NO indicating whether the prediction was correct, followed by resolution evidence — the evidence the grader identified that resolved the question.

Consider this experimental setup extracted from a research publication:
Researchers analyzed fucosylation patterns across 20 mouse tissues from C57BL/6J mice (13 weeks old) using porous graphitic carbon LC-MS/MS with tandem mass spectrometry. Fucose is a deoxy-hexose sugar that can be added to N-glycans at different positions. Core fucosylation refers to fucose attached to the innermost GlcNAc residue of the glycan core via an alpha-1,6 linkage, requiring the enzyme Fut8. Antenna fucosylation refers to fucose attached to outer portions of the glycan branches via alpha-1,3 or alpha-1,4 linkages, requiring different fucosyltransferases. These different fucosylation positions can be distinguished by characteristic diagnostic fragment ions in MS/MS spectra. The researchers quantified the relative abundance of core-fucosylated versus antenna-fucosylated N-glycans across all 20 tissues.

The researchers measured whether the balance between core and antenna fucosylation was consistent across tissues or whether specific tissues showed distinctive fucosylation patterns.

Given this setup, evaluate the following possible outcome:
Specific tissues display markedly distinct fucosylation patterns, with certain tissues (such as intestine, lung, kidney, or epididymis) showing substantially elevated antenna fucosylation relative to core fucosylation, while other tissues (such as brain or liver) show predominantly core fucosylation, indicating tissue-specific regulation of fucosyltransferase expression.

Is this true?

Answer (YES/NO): NO